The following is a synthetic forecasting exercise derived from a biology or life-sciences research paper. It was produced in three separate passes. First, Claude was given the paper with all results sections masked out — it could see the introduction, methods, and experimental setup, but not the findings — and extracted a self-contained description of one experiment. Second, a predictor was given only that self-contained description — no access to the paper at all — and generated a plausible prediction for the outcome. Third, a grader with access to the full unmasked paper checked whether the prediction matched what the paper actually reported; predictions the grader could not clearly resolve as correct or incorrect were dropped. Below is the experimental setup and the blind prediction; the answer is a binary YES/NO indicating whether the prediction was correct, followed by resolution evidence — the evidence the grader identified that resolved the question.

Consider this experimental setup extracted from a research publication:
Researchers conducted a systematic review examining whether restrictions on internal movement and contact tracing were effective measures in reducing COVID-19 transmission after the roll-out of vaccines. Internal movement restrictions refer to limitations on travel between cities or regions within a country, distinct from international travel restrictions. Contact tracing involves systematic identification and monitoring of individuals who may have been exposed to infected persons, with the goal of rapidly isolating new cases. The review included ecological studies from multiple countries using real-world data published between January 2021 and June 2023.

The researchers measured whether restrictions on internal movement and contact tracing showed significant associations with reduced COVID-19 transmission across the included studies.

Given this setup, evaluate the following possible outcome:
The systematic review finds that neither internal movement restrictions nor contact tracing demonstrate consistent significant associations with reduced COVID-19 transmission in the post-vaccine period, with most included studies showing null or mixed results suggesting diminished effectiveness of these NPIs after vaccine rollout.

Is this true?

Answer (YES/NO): YES